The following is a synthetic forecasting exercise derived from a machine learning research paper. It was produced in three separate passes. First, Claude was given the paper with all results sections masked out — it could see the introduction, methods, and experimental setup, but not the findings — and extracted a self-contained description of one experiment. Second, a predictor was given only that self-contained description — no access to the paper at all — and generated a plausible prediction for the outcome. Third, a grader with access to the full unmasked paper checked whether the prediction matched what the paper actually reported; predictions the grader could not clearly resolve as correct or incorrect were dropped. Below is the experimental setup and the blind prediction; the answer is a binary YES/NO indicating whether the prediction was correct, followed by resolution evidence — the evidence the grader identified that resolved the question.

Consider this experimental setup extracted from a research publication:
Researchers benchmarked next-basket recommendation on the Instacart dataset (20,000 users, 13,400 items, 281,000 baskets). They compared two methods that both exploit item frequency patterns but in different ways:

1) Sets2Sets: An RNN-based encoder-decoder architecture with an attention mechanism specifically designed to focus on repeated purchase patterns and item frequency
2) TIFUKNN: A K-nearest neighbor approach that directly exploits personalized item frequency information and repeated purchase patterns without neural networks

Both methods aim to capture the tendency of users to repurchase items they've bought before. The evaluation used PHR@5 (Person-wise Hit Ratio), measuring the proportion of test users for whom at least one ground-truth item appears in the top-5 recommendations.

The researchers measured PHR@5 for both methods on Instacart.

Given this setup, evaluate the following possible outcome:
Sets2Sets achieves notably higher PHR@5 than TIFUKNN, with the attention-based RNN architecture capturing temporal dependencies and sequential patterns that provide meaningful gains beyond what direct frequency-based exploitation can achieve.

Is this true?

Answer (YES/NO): NO